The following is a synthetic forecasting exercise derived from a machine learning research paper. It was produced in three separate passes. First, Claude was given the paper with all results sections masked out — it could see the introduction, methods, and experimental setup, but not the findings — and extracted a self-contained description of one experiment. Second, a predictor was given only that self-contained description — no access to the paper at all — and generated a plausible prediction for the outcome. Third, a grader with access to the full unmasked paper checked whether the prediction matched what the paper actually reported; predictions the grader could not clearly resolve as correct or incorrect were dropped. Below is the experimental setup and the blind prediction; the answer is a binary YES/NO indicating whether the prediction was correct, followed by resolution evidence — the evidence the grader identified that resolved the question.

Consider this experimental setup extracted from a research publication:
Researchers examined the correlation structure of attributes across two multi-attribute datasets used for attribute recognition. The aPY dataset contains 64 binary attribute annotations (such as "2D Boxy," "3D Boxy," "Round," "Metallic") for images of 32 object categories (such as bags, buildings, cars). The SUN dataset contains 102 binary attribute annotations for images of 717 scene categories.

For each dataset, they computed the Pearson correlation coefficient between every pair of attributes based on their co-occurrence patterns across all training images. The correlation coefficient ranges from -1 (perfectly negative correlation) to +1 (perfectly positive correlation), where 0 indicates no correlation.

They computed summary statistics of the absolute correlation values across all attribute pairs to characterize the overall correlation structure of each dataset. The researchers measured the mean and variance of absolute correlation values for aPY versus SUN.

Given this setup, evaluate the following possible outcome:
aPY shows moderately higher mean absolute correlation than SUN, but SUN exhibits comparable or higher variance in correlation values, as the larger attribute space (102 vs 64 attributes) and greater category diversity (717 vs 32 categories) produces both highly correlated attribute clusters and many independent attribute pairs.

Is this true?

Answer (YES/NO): NO